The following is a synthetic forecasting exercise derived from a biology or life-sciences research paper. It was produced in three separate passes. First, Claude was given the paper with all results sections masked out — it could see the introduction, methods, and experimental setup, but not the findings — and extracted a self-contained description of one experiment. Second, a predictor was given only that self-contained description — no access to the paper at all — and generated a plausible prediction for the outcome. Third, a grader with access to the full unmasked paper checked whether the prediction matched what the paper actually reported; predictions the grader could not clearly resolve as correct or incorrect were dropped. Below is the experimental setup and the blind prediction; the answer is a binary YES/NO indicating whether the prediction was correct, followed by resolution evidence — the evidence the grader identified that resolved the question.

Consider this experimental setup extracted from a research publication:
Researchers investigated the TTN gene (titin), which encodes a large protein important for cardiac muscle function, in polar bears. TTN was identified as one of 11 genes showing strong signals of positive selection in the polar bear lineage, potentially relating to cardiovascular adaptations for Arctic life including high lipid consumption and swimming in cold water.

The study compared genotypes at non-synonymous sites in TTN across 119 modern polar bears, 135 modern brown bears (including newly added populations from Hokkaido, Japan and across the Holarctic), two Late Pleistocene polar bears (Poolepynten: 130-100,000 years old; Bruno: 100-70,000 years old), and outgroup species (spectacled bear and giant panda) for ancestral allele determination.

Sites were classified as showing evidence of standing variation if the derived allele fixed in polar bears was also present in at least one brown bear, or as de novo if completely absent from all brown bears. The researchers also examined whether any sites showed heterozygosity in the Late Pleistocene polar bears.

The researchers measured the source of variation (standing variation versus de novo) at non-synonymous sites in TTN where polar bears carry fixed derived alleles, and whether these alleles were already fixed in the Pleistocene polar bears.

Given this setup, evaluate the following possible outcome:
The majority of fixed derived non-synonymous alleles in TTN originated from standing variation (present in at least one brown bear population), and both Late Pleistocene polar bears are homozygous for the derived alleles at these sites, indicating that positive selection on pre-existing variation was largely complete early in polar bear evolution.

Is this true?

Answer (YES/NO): NO